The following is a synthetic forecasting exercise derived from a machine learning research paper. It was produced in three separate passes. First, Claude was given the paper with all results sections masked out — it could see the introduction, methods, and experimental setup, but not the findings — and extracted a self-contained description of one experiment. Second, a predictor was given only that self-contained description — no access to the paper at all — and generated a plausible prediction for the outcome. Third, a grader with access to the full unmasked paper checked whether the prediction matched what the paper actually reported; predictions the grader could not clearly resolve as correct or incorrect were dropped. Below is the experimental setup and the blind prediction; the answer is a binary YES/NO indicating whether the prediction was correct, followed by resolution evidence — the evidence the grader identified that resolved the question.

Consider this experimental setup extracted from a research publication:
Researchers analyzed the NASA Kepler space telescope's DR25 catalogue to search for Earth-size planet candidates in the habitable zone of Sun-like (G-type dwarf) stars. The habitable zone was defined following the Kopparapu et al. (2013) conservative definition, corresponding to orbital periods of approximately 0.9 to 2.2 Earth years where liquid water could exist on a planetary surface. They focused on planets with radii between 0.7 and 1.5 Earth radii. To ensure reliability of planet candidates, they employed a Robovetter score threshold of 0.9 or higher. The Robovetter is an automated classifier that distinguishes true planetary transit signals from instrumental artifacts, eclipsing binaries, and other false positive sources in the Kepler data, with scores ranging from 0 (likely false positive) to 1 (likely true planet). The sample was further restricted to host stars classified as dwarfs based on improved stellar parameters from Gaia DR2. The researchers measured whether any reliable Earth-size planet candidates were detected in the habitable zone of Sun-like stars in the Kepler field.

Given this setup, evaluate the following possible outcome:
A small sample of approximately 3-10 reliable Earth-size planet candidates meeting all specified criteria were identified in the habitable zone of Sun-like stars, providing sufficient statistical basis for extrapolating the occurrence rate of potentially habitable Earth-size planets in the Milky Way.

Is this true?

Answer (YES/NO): NO